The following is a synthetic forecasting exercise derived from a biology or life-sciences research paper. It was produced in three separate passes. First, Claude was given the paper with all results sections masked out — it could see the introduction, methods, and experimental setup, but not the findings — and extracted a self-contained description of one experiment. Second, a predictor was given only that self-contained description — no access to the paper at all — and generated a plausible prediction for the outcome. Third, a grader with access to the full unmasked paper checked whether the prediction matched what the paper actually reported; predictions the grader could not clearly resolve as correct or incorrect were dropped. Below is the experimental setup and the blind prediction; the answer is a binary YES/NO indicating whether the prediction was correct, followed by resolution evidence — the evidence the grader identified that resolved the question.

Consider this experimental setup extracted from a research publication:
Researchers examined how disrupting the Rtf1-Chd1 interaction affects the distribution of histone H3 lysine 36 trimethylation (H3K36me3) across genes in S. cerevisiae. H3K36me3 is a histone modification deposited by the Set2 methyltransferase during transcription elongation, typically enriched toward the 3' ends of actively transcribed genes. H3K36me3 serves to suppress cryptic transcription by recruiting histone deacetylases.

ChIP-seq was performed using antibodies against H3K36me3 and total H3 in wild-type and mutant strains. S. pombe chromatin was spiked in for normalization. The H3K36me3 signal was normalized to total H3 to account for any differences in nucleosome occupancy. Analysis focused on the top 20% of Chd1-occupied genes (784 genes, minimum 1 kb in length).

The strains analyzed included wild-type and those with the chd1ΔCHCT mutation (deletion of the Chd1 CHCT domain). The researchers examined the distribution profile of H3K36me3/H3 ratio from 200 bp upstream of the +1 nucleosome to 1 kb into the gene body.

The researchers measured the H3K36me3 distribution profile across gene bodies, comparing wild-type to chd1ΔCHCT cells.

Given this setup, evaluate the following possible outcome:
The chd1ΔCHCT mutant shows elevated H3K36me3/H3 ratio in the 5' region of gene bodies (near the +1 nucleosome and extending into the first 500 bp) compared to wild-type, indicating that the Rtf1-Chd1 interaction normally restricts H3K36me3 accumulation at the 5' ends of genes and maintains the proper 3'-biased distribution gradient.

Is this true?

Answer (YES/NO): NO